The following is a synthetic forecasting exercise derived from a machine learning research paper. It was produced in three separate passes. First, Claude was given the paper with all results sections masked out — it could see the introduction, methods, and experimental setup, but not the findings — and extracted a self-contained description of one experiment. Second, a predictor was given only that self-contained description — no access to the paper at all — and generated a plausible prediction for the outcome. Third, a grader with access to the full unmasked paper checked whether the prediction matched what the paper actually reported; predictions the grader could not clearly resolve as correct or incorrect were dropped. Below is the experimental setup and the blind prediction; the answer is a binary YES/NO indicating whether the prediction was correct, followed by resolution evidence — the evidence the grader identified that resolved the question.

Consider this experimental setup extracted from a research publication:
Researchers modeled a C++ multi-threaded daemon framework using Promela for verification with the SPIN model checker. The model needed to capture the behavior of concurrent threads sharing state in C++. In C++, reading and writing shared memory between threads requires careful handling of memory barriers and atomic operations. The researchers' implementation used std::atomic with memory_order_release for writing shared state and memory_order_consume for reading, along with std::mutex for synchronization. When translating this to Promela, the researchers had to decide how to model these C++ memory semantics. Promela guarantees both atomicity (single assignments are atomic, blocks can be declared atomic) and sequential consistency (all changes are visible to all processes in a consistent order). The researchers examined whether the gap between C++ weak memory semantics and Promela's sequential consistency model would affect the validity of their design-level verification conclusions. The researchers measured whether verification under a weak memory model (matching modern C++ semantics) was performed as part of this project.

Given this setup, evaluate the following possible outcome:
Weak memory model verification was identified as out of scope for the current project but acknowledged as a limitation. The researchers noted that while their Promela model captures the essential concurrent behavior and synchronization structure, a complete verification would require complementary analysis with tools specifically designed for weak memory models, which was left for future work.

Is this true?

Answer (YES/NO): NO